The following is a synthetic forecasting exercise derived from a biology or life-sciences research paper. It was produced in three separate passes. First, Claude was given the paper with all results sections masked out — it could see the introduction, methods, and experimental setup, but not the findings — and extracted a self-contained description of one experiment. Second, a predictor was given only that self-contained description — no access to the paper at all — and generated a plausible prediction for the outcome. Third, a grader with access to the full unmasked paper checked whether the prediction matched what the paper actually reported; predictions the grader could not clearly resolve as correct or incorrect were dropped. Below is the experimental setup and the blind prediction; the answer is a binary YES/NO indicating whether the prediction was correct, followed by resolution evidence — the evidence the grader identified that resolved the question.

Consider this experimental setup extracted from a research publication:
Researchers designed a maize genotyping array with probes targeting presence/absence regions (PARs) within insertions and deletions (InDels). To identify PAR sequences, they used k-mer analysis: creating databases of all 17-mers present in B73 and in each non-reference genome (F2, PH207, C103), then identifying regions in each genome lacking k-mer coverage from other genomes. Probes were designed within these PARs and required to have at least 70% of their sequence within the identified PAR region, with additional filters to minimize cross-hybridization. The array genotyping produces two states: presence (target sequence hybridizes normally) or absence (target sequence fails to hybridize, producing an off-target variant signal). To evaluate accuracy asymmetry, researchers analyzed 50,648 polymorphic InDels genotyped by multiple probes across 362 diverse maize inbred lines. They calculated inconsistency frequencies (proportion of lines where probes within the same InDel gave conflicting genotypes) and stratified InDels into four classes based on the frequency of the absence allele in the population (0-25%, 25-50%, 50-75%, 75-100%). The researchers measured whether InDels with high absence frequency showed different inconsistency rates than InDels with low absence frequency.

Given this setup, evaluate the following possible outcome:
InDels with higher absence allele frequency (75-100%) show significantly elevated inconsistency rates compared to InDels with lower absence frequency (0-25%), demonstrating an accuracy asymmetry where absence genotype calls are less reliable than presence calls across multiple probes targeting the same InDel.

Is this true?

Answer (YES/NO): NO